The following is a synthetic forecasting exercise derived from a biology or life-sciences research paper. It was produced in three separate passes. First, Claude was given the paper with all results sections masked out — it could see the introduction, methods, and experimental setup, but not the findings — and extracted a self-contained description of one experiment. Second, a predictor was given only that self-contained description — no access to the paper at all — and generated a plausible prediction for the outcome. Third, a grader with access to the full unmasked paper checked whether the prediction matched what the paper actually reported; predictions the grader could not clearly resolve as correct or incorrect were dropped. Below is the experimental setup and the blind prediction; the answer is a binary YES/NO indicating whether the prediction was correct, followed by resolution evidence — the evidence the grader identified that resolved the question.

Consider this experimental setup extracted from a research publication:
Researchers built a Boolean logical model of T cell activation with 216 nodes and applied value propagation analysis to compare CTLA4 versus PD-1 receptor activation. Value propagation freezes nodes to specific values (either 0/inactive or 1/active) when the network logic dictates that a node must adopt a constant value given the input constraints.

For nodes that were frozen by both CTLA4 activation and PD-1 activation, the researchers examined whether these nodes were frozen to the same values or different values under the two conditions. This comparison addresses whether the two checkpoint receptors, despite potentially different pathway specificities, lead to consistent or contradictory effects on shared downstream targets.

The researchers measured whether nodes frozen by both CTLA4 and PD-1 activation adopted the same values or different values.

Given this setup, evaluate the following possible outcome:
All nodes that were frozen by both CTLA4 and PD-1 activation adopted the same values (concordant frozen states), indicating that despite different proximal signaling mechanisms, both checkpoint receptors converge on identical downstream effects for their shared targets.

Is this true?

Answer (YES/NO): YES